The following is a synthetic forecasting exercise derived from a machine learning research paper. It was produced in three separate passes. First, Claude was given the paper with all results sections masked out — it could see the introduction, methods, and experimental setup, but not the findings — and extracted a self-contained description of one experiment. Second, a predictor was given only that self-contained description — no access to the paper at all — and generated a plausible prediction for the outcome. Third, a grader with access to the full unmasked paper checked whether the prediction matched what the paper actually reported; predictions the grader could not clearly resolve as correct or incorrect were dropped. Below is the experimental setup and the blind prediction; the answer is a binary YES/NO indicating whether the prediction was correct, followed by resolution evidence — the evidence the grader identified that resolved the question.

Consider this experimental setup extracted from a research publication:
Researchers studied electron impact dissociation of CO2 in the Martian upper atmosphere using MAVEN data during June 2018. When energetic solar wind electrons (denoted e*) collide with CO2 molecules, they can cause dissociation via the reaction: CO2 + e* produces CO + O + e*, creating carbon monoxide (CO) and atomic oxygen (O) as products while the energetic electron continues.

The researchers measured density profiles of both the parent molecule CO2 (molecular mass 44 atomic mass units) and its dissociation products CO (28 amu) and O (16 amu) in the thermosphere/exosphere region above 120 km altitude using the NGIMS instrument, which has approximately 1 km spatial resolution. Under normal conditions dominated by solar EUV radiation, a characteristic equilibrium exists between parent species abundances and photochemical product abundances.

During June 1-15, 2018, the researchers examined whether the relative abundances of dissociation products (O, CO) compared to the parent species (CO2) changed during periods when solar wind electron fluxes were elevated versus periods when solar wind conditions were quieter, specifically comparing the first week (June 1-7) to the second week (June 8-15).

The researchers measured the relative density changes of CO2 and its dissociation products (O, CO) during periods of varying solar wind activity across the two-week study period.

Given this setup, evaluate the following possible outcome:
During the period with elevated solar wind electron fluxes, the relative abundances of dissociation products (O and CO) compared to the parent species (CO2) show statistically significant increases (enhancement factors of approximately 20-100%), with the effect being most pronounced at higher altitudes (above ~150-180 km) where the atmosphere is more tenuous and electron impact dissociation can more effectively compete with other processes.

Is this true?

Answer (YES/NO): NO